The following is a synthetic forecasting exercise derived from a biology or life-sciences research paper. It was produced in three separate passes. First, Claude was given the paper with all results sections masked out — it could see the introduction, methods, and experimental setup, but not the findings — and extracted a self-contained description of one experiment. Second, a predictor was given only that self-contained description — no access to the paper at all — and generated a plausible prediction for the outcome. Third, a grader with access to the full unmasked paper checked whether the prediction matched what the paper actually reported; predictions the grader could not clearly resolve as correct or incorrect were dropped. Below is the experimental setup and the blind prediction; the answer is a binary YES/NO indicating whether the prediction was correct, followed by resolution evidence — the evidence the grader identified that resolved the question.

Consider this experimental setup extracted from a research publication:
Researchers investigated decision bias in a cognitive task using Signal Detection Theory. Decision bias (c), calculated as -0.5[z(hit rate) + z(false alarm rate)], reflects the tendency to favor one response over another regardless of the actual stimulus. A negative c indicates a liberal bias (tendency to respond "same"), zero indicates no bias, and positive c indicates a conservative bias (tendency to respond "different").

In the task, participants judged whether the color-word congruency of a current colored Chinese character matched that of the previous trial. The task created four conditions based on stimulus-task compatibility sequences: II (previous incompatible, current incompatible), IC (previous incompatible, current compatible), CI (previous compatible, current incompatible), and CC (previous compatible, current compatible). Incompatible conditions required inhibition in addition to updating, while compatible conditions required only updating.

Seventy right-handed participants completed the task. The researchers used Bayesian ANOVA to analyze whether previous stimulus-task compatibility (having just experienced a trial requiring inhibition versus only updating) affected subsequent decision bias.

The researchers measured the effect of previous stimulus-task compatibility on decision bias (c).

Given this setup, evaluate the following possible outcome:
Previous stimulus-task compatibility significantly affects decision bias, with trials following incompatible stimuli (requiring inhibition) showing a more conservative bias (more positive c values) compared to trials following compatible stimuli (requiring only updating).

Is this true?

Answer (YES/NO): NO